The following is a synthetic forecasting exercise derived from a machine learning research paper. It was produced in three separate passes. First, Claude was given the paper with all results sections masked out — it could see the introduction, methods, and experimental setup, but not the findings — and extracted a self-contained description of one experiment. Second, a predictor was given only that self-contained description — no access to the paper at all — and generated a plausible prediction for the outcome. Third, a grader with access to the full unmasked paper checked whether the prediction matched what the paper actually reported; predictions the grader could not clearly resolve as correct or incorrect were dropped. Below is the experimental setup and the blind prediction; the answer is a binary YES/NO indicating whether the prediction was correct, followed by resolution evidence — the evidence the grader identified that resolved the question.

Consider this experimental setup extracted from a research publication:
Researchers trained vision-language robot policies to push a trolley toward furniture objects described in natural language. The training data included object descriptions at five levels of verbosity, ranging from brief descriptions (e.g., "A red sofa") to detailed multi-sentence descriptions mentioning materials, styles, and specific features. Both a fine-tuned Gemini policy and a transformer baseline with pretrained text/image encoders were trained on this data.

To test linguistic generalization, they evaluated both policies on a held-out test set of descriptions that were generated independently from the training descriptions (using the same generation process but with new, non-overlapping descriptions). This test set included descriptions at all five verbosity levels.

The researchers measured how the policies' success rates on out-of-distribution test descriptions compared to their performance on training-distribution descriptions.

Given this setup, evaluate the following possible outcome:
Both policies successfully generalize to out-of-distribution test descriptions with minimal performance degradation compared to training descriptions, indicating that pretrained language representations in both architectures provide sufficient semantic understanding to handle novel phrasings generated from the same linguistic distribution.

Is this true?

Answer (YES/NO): YES